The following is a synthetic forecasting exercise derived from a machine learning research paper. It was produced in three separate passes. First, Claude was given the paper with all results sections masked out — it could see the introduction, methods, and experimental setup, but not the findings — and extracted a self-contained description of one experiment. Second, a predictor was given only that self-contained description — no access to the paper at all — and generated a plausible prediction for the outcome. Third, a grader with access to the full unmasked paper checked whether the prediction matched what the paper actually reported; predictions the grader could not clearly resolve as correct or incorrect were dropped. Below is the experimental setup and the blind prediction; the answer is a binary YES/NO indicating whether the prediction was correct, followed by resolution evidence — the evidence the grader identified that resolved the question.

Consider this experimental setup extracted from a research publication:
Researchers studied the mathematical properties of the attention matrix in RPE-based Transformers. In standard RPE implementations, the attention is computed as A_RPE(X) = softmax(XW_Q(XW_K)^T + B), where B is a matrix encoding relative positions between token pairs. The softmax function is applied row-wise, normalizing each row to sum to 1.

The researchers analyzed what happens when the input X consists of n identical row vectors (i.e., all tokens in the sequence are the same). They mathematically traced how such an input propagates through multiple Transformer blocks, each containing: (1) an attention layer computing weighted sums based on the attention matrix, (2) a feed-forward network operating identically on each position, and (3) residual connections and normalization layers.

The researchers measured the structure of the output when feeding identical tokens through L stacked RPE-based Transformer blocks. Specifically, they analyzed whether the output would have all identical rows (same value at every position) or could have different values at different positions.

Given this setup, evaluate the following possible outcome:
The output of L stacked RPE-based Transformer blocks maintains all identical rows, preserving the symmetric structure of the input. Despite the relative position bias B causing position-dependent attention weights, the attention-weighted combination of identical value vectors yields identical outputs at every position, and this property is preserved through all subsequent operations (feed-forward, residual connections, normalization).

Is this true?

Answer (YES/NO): YES